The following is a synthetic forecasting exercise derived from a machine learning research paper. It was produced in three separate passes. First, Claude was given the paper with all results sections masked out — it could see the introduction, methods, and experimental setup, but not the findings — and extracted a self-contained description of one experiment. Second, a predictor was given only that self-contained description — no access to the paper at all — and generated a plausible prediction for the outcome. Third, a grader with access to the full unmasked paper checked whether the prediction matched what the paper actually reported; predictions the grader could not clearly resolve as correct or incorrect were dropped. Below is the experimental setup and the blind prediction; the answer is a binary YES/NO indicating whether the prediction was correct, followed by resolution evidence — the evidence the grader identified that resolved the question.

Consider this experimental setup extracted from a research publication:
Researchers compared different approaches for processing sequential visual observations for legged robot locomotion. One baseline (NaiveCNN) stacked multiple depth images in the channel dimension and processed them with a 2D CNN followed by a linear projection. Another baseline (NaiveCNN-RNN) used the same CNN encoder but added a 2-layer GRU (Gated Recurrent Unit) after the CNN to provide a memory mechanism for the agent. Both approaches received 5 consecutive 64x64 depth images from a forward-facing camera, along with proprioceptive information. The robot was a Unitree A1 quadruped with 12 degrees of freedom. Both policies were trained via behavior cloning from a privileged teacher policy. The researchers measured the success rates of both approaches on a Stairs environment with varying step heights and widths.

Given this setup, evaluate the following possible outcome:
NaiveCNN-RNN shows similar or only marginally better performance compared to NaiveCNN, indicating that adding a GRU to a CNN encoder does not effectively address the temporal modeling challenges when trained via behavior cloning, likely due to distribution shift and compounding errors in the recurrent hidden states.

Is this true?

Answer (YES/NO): YES